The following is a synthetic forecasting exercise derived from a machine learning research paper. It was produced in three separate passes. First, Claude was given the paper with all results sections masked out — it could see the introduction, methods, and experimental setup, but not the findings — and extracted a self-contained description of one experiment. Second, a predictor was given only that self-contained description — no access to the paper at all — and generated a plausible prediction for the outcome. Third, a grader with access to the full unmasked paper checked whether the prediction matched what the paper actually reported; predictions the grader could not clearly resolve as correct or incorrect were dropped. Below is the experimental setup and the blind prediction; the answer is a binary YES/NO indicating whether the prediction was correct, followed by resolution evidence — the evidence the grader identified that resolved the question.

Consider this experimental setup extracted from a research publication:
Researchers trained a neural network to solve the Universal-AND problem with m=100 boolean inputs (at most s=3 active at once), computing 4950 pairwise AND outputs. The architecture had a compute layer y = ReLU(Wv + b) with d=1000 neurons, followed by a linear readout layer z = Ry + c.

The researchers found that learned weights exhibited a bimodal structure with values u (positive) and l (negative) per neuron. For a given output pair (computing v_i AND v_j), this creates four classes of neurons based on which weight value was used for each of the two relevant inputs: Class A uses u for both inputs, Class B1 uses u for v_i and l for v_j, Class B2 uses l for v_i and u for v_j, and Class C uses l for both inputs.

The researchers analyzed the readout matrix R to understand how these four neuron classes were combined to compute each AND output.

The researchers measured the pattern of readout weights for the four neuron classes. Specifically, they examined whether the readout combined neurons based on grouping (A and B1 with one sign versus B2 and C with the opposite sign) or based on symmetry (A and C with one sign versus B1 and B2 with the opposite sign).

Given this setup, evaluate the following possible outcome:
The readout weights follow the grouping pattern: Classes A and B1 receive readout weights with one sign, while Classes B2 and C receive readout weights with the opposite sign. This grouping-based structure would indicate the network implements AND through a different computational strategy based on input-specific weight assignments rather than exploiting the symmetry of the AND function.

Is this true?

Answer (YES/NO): NO